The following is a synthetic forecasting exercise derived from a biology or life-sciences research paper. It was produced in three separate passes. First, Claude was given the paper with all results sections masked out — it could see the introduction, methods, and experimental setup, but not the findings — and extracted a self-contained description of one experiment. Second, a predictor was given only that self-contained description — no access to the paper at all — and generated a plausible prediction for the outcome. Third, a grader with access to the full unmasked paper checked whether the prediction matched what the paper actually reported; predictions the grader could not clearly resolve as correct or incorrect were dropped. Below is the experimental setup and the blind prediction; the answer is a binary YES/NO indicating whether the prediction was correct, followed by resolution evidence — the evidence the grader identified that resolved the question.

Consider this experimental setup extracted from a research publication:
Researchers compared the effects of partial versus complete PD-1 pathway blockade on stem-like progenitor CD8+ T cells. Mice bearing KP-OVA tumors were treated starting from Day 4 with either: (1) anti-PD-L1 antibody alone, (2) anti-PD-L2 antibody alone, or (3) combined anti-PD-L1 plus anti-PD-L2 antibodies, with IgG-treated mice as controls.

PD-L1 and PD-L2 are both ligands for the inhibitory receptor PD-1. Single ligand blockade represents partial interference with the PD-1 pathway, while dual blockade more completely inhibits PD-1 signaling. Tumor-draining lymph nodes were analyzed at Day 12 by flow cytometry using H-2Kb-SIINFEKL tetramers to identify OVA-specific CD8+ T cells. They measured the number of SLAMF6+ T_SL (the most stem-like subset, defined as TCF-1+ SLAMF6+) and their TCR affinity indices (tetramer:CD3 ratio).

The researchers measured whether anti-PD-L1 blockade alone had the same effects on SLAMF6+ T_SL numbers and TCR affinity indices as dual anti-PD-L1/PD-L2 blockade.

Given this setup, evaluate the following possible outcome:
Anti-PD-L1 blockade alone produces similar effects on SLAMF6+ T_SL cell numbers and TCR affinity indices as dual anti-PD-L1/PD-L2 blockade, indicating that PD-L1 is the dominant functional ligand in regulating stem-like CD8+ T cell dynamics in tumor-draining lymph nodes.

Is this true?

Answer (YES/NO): NO